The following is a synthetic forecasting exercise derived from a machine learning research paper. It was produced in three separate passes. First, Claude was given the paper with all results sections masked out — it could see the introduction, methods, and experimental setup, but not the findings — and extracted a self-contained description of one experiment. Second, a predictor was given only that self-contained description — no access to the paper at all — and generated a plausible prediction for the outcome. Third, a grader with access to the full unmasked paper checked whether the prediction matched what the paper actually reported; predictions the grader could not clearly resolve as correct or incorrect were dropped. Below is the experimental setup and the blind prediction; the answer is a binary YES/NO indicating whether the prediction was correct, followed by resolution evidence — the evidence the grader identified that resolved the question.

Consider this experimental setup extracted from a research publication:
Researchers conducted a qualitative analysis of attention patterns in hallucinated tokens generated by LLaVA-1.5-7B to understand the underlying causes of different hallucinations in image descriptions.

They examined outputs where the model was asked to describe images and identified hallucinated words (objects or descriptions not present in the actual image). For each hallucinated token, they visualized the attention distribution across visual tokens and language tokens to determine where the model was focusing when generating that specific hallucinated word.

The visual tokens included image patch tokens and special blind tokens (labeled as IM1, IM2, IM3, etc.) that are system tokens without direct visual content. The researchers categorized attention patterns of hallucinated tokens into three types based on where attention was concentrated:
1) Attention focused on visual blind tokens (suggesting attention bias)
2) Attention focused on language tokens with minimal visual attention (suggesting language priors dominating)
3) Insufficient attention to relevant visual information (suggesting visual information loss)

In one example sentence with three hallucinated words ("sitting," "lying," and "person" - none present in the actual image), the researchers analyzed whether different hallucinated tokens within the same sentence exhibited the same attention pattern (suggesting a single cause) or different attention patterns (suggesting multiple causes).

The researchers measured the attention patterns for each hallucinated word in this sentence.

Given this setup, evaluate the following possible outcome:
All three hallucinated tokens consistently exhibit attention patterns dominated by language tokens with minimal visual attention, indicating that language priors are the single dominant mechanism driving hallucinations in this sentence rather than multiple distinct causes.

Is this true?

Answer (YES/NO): NO